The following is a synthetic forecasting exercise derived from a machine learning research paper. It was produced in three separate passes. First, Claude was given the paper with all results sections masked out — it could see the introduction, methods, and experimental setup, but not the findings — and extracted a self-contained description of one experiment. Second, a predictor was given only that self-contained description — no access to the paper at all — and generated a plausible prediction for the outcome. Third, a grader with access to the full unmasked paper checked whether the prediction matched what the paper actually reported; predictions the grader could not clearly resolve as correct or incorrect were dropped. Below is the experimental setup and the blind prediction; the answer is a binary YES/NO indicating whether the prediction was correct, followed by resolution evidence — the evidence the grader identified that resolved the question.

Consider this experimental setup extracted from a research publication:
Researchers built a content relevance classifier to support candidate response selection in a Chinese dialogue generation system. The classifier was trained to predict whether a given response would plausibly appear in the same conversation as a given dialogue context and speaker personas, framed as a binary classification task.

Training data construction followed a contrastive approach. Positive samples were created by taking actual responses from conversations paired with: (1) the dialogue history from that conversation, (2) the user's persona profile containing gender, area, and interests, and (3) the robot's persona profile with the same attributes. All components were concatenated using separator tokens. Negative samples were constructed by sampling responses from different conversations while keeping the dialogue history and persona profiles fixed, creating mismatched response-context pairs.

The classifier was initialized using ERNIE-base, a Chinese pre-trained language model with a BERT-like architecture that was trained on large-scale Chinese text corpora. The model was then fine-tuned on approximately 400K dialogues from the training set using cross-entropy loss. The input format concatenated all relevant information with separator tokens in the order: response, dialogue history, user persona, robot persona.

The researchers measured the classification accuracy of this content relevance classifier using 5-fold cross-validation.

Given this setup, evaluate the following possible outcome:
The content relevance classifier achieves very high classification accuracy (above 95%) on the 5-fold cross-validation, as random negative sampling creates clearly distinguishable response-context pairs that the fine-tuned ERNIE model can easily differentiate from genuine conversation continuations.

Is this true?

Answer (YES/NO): NO